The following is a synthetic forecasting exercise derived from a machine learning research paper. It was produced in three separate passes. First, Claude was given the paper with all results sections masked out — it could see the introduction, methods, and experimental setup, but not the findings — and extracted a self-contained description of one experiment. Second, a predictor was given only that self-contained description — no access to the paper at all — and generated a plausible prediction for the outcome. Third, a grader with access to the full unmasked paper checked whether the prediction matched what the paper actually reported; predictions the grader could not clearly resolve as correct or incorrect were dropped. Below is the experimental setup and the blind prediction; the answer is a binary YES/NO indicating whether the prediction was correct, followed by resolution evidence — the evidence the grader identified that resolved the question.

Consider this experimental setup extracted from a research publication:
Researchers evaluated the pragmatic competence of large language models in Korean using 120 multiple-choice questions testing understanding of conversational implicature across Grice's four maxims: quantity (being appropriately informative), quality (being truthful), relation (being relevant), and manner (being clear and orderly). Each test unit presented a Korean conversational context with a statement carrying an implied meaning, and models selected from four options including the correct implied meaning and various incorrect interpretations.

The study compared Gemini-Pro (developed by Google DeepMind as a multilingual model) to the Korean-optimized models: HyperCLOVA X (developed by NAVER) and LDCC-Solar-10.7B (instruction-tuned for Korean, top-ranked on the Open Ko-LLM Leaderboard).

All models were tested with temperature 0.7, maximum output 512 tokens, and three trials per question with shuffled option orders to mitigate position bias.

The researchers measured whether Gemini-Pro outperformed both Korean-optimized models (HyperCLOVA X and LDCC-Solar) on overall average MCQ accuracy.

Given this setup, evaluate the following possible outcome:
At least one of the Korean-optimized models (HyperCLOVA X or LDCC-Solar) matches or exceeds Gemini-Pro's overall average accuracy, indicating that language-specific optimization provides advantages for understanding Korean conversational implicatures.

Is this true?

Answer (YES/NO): YES